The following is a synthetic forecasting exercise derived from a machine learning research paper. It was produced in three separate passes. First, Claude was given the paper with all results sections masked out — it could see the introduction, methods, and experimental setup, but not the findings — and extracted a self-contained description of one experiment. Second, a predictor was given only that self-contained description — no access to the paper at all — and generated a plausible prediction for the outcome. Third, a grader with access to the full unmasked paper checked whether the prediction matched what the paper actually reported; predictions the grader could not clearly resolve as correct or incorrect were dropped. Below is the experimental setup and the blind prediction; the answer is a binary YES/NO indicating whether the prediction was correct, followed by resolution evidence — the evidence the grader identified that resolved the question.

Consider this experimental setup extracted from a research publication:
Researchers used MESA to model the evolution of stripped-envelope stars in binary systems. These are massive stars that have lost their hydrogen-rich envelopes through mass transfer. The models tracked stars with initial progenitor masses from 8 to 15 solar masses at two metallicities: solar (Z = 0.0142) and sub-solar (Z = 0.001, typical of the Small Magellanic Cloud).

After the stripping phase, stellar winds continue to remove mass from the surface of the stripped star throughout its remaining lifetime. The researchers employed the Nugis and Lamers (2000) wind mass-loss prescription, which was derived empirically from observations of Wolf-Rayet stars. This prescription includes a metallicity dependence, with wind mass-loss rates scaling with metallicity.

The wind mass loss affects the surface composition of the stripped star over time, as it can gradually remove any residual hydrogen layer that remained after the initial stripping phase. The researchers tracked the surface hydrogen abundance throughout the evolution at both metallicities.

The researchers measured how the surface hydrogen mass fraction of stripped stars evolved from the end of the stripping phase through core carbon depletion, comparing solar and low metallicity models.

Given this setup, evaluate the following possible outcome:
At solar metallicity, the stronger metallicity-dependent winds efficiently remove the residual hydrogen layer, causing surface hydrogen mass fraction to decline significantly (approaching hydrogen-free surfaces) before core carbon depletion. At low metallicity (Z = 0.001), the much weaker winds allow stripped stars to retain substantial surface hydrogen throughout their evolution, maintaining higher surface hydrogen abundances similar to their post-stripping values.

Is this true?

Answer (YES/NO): YES